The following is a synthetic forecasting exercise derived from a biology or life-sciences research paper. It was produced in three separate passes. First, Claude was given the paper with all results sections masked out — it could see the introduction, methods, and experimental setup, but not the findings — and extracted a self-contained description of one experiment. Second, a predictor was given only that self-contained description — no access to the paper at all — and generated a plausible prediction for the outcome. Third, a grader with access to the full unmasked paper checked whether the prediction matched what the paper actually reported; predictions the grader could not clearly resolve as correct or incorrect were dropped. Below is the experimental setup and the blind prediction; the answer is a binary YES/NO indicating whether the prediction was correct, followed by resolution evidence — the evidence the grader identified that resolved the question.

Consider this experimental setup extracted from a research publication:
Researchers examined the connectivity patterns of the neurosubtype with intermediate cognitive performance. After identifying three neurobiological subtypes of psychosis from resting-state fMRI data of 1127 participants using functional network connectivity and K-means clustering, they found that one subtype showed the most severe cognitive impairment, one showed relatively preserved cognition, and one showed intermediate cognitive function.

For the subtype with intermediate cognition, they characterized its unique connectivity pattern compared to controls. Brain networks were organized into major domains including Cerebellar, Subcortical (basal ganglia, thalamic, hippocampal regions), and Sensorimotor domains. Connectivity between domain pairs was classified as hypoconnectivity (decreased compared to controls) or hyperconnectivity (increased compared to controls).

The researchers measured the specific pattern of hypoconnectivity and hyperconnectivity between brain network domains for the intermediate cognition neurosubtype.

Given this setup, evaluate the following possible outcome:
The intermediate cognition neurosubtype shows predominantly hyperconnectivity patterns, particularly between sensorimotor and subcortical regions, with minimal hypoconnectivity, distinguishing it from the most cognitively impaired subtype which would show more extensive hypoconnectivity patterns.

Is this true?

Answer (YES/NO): NO